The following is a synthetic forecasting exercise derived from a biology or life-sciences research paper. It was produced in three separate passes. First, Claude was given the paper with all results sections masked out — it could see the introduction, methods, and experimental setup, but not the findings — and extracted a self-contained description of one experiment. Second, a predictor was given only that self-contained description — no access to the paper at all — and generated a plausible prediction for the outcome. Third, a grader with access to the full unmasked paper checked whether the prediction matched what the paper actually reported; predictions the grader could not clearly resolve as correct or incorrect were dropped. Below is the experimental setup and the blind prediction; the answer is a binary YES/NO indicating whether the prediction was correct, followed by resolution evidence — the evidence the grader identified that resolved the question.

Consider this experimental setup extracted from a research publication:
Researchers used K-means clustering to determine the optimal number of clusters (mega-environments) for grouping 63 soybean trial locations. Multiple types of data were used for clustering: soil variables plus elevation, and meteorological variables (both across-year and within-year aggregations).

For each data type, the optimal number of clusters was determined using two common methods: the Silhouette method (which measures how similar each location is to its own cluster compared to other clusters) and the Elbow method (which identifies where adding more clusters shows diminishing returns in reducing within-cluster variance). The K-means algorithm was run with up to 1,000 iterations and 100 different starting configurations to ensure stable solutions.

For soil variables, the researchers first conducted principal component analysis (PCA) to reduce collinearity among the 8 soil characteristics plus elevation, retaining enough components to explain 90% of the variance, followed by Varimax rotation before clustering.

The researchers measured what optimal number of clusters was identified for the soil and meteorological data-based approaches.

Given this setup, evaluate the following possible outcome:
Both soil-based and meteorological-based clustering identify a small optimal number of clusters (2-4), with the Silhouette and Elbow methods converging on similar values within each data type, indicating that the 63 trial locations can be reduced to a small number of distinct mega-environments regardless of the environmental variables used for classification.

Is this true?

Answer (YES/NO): YES